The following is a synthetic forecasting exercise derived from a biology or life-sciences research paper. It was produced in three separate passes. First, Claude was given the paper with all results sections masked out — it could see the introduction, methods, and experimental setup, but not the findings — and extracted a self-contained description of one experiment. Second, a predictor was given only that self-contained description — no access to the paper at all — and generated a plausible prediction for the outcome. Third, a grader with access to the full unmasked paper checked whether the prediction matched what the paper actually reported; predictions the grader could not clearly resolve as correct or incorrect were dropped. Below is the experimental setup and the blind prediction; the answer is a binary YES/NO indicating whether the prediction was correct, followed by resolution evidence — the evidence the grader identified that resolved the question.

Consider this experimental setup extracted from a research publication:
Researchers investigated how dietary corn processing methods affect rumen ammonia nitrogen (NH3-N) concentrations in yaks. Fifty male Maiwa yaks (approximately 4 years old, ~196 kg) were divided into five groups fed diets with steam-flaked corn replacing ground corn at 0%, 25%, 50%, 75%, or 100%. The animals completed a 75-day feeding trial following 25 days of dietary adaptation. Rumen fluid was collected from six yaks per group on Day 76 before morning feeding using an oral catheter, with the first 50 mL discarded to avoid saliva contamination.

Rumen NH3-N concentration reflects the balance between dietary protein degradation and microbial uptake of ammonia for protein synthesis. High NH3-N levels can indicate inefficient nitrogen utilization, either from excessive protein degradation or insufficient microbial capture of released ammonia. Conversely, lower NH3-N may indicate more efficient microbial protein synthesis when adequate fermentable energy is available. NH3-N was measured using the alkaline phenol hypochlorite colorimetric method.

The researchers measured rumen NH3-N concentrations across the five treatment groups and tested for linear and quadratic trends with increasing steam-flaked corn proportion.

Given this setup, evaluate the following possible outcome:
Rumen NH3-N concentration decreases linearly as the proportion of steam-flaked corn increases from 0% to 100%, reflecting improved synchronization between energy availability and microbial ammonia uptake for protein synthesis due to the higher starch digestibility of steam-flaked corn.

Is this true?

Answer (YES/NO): NO